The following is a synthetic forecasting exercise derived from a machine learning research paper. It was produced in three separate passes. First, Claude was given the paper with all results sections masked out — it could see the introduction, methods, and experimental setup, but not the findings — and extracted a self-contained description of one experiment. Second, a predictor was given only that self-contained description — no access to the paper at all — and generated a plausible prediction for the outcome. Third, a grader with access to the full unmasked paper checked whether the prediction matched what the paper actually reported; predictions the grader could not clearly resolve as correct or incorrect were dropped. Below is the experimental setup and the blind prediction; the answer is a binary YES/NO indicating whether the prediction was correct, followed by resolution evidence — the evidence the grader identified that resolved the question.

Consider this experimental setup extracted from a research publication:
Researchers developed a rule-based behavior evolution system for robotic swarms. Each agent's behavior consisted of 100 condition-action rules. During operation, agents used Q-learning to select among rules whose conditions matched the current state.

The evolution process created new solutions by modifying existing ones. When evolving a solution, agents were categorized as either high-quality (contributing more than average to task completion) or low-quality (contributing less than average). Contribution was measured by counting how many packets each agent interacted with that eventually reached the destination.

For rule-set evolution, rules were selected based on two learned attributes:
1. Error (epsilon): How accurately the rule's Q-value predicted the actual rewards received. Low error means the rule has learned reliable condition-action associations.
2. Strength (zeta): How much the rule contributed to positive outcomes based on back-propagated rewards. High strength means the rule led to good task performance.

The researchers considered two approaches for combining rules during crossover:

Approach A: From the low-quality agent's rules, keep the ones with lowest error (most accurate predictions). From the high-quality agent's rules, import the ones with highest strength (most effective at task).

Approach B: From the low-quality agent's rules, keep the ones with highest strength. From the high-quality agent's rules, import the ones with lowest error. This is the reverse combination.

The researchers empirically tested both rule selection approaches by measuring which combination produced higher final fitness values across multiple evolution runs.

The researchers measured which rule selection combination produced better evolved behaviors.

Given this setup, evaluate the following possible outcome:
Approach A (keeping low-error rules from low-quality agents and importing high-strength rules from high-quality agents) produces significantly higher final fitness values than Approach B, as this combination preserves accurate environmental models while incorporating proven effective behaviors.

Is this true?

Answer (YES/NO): YES